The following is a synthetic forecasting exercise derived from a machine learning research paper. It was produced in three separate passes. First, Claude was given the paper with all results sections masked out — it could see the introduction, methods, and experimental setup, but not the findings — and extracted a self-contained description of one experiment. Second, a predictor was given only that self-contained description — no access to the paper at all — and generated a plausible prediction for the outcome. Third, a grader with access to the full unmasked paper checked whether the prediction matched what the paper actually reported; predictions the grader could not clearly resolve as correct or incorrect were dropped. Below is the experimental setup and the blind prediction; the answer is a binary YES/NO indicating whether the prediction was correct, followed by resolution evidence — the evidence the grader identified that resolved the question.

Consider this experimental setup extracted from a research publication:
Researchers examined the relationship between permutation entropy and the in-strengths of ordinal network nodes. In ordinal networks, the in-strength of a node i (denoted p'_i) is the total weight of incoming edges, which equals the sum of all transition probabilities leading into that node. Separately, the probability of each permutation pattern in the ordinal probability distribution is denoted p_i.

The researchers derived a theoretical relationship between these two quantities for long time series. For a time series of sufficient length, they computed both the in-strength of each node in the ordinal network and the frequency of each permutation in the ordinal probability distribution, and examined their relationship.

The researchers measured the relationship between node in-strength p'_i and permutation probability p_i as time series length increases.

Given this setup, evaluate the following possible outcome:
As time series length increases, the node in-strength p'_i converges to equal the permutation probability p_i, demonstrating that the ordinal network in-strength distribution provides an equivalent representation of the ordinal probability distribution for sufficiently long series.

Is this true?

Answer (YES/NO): YES